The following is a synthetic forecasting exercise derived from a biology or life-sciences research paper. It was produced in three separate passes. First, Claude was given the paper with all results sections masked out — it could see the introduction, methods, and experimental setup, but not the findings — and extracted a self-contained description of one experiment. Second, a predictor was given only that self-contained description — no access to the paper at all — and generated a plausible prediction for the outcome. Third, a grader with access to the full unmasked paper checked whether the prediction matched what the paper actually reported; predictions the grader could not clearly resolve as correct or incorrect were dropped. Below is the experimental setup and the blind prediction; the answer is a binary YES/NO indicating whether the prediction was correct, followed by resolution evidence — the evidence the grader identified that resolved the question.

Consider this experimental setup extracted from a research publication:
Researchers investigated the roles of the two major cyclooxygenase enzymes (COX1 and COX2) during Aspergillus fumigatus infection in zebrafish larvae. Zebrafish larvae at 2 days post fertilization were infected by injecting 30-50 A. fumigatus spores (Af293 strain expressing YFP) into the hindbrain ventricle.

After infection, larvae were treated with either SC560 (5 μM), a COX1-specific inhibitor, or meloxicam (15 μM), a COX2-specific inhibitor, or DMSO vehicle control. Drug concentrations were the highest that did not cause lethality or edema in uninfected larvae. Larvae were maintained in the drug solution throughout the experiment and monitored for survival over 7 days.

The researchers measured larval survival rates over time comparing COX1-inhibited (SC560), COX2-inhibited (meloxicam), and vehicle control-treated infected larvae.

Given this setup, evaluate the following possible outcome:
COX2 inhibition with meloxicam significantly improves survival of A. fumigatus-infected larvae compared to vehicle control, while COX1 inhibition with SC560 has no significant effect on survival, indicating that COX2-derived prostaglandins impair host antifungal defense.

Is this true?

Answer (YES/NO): NO